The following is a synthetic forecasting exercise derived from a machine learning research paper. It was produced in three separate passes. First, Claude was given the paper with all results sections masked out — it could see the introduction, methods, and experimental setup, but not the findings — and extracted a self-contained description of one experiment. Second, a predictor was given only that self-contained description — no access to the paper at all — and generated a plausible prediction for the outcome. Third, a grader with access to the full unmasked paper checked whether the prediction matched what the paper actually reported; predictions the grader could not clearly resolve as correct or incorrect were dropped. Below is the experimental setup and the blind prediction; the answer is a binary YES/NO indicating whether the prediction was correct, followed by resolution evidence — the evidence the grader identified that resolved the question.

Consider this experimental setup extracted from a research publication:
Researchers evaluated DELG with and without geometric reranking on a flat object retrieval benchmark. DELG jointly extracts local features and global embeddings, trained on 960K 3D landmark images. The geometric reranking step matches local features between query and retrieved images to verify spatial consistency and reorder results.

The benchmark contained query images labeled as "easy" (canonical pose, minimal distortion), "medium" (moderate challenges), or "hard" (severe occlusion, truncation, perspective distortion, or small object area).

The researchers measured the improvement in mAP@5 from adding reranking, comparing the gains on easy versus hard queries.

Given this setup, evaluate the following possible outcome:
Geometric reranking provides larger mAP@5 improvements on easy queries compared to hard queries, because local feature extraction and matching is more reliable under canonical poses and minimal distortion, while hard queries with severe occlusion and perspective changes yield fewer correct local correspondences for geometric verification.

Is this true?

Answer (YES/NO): YES